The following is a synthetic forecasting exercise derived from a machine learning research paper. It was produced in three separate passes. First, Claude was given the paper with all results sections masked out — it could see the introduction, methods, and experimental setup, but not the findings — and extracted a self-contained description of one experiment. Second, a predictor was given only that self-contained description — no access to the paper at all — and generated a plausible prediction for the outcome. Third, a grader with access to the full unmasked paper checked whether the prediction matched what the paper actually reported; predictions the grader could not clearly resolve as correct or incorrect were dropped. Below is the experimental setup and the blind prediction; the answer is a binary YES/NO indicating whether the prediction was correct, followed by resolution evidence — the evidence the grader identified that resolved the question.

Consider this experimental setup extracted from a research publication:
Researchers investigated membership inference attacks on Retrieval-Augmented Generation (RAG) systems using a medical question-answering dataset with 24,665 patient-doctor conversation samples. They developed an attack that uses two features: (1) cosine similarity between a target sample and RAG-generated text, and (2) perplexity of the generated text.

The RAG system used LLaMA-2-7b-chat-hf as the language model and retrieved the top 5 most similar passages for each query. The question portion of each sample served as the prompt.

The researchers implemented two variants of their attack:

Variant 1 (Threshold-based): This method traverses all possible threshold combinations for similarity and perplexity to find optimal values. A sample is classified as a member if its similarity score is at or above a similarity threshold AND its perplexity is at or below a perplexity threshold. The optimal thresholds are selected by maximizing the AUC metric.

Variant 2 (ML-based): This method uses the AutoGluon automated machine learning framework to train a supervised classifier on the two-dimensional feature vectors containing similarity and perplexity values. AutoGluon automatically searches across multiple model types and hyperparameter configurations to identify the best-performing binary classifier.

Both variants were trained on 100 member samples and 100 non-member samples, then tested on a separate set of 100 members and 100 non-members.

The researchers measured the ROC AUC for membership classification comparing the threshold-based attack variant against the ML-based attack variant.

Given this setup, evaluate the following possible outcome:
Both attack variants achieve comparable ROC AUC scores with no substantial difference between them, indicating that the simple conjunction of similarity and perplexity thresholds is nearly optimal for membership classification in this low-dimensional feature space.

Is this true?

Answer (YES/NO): YES